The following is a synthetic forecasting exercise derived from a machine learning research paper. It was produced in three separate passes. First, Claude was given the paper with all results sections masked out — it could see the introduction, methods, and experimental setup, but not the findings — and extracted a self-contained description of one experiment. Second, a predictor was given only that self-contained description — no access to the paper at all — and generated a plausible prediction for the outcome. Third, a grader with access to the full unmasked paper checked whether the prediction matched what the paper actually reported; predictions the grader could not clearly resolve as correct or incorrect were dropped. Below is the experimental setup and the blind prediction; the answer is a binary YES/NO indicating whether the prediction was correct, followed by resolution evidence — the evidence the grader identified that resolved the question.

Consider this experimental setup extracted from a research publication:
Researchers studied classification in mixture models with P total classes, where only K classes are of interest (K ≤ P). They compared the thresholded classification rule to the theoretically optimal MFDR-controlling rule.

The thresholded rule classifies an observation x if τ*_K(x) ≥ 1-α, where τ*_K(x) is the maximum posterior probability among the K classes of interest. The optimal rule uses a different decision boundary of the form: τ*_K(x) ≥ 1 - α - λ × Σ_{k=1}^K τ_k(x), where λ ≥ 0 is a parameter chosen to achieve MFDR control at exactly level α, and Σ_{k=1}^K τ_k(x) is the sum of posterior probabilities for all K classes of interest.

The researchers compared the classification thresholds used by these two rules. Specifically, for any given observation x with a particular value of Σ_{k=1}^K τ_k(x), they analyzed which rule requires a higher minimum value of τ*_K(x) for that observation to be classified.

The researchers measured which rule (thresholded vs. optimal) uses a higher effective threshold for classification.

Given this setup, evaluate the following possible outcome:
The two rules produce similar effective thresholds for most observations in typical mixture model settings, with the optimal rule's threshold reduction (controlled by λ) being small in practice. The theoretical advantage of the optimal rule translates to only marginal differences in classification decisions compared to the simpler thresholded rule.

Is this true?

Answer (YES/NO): NO